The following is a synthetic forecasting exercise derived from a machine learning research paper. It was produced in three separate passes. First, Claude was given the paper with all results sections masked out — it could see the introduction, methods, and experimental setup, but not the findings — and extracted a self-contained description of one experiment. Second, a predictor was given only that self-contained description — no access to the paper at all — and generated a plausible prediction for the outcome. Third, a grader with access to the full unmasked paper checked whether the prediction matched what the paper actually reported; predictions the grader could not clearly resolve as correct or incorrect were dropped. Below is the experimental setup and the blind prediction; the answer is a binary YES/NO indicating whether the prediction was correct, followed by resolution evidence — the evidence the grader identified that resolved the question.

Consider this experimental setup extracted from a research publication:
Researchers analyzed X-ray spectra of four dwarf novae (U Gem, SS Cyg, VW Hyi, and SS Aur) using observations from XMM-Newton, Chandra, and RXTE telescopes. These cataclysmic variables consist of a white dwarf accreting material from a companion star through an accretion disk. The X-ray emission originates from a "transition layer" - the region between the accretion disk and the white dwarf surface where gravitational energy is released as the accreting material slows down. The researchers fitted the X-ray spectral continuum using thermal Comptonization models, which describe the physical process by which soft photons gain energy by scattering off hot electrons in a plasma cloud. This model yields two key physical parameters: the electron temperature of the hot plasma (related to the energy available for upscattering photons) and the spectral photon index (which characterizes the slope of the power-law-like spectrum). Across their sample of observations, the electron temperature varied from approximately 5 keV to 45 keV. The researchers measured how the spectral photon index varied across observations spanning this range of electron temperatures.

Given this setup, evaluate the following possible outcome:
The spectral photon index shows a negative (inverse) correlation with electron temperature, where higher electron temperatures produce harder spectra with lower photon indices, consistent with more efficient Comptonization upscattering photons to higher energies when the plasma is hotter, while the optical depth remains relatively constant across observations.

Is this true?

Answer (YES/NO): NO